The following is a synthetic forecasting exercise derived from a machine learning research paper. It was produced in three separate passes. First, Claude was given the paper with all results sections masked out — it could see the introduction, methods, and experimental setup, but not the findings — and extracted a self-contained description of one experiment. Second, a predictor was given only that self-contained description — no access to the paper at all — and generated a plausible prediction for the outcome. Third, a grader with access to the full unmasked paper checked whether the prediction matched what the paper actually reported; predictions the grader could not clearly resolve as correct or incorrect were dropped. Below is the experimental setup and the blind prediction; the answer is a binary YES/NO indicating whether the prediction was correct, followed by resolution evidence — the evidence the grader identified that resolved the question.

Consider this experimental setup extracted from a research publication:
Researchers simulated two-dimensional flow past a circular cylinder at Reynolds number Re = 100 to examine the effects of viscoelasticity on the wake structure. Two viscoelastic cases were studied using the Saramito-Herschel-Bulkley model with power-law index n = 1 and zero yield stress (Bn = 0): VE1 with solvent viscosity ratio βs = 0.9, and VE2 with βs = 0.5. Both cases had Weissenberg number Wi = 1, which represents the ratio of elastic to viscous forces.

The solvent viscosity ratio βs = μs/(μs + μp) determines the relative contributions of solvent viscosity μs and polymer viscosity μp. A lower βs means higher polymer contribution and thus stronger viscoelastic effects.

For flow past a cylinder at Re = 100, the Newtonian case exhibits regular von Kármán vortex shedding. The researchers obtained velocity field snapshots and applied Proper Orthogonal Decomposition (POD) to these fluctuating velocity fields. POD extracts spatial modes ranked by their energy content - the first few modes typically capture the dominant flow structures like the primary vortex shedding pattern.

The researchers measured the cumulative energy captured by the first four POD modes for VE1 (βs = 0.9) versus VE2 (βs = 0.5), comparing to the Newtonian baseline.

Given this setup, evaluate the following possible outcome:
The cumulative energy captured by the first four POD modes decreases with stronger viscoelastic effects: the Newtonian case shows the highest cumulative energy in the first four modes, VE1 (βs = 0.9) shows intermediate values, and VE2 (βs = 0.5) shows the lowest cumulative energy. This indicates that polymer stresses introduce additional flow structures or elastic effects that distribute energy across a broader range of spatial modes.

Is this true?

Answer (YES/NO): NO